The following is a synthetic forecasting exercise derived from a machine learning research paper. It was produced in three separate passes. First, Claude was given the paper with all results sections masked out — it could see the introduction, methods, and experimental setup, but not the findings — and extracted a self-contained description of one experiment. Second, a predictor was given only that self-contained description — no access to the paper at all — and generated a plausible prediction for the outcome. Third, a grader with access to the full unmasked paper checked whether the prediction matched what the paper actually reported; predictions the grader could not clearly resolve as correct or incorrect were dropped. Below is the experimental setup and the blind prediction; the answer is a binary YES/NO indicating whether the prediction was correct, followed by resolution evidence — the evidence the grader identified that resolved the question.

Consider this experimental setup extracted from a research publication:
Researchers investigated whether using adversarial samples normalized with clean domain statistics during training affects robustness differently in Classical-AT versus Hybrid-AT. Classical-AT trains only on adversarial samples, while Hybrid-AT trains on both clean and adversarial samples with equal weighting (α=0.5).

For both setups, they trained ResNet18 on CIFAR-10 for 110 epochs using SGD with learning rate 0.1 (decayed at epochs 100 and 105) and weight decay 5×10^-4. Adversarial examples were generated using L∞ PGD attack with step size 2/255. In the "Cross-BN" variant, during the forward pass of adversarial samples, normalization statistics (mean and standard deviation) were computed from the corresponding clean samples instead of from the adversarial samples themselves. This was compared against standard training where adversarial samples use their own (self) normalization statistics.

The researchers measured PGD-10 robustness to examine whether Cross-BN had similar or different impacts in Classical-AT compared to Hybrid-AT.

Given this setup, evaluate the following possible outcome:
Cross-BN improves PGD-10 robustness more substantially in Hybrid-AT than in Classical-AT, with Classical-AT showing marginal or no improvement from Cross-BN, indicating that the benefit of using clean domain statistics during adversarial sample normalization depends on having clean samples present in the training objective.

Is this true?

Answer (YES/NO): NO